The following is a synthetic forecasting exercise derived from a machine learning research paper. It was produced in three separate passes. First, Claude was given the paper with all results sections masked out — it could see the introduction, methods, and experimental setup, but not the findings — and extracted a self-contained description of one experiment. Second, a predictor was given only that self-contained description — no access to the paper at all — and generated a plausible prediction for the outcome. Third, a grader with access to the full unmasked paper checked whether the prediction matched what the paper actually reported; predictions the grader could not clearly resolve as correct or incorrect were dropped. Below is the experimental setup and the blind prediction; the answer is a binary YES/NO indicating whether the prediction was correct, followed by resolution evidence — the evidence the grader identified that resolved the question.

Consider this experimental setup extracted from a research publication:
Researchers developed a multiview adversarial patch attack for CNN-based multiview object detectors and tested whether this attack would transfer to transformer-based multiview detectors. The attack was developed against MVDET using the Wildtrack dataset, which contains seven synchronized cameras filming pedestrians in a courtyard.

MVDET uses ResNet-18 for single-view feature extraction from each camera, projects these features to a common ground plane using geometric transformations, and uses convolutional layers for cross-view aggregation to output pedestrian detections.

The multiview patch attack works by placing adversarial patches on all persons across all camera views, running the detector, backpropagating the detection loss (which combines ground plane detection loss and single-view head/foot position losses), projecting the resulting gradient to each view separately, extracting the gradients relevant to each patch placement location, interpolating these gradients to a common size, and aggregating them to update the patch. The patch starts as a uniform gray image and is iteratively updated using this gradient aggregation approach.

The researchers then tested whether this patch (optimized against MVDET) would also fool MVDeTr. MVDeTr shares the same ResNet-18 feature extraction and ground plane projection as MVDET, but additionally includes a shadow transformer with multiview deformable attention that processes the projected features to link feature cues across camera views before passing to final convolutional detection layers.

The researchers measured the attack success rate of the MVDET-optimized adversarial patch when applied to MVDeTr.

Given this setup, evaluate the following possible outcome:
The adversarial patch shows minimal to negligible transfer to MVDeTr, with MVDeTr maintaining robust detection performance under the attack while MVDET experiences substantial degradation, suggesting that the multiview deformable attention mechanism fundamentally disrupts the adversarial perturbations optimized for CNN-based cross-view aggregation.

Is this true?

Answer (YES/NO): YES